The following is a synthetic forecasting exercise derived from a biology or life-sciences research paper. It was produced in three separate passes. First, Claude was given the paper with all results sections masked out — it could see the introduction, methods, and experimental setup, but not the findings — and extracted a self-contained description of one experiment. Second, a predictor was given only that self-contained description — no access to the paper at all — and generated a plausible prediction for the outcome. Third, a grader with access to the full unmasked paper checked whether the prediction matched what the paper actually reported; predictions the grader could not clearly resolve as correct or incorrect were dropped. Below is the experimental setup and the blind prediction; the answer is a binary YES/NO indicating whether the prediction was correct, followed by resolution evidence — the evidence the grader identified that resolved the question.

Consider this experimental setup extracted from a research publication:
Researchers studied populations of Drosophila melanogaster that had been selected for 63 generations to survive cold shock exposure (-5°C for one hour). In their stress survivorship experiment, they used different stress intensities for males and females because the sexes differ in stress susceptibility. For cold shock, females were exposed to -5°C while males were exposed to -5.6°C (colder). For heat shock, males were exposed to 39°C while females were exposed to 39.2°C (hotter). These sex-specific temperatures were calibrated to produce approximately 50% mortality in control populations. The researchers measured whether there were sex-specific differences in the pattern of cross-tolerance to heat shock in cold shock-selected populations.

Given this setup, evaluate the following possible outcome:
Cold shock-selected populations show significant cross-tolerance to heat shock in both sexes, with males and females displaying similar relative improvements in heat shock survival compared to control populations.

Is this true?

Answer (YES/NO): YES